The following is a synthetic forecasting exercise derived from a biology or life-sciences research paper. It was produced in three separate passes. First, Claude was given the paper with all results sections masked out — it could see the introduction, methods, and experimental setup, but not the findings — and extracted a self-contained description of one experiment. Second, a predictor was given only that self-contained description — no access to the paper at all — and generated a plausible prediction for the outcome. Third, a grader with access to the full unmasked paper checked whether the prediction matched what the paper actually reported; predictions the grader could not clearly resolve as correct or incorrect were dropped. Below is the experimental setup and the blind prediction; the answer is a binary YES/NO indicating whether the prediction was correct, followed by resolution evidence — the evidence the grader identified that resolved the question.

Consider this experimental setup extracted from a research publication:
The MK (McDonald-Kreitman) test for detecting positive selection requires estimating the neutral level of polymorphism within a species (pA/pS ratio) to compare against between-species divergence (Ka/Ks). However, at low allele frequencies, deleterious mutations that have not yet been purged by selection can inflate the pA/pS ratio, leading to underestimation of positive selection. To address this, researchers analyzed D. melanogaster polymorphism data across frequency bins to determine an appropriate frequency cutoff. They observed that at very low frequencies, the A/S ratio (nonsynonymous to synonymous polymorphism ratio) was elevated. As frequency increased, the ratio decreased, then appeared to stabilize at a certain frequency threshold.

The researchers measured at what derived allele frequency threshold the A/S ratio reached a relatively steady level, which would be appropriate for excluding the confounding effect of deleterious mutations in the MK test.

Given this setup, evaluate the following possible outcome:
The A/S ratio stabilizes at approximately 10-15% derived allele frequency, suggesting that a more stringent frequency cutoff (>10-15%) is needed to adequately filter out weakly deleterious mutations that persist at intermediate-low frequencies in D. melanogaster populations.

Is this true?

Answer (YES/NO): NO